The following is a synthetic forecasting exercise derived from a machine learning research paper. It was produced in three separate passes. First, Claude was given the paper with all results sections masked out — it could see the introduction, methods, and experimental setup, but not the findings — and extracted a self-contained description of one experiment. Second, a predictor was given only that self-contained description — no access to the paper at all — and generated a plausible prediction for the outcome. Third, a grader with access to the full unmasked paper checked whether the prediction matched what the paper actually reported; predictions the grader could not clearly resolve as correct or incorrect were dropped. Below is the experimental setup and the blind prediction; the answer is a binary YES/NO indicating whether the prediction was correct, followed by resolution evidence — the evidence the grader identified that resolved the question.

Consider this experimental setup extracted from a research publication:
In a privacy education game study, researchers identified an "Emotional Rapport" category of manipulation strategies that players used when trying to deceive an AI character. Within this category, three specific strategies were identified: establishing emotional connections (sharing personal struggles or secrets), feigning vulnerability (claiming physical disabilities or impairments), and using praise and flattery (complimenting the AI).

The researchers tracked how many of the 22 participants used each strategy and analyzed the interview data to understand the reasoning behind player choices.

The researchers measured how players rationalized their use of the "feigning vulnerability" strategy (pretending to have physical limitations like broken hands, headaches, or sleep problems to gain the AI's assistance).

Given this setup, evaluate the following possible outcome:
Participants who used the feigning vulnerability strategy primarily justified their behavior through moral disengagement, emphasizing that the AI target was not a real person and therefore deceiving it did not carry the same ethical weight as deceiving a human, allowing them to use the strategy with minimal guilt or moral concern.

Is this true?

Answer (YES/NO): NO